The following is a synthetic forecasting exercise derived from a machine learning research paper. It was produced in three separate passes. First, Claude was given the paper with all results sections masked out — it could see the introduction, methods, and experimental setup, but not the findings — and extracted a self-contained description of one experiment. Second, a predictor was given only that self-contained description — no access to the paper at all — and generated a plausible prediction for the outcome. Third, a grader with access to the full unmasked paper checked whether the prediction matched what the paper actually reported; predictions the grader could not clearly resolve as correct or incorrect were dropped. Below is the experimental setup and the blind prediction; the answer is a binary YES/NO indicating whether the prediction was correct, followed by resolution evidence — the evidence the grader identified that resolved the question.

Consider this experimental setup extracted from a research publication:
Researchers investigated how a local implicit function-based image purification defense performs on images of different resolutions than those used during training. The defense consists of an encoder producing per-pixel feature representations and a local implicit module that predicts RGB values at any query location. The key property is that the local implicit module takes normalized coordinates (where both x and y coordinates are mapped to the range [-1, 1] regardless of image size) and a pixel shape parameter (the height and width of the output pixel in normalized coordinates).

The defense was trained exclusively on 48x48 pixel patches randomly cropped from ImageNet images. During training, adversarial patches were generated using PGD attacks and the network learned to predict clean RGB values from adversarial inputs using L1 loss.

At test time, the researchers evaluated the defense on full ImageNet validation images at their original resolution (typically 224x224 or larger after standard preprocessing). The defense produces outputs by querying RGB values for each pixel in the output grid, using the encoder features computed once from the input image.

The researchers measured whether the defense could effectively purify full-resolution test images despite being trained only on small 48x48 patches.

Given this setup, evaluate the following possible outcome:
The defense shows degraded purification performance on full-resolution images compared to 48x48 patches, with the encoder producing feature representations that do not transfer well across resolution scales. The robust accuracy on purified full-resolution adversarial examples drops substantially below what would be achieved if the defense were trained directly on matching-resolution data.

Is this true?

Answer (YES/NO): NO